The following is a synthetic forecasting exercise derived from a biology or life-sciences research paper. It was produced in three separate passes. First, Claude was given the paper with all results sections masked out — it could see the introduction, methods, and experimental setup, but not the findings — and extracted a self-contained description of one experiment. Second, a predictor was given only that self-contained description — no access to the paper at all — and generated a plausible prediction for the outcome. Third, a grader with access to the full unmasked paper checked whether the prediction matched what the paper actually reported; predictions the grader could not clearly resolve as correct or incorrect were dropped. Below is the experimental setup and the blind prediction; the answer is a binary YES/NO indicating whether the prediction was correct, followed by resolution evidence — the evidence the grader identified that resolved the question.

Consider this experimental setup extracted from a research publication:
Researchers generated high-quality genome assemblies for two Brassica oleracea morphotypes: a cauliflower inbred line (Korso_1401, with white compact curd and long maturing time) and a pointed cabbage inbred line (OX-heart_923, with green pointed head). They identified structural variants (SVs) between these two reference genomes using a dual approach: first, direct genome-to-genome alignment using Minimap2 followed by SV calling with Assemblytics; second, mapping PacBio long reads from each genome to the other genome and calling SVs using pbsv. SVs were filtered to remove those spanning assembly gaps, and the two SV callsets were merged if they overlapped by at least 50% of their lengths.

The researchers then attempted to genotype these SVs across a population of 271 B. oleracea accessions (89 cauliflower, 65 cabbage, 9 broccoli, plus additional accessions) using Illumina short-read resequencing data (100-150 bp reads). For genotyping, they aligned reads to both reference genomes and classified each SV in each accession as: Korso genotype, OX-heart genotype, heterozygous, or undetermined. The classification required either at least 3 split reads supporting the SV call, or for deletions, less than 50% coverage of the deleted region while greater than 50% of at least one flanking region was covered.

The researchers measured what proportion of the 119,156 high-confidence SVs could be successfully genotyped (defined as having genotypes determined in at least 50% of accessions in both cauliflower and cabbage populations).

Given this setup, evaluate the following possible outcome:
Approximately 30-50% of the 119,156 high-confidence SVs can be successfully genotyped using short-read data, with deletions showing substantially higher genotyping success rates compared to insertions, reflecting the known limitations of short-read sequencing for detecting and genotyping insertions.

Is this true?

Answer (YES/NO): NO